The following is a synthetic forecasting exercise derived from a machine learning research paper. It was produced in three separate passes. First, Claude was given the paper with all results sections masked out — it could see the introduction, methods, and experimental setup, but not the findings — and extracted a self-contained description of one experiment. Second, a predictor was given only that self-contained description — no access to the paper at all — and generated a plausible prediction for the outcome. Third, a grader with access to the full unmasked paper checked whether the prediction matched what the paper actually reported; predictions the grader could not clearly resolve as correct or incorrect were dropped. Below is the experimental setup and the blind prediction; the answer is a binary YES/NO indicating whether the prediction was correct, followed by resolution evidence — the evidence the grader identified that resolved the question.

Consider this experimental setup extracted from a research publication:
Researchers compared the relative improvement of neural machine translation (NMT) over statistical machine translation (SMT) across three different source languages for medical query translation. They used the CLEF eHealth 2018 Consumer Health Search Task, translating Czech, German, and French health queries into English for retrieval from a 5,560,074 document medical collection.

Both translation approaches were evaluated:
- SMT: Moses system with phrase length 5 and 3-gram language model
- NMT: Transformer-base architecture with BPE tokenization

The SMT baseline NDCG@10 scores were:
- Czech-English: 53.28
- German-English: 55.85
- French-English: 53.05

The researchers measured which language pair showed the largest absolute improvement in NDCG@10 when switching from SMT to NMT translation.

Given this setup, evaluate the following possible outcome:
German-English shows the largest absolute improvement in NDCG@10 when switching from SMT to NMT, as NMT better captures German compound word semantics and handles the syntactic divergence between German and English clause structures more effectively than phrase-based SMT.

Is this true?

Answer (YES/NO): NO